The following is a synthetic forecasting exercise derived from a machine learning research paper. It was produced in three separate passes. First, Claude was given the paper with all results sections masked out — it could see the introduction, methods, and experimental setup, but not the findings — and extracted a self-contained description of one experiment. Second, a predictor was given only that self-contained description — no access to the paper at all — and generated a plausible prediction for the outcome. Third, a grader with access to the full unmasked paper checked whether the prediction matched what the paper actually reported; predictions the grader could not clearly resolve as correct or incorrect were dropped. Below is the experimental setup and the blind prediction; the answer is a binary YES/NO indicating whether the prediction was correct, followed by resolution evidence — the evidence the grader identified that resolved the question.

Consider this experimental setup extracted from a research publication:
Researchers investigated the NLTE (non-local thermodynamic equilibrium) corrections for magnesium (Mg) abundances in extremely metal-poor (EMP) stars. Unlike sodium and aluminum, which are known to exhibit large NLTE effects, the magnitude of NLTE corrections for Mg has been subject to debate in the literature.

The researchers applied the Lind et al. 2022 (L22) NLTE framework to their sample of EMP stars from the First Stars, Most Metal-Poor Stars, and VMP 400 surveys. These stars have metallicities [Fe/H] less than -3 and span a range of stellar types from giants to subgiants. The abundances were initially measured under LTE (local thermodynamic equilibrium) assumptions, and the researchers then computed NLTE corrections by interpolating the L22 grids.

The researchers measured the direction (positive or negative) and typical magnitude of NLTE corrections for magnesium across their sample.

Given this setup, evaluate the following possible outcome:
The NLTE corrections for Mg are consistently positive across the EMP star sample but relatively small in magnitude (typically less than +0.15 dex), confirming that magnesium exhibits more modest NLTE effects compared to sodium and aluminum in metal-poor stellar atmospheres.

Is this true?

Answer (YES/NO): NO